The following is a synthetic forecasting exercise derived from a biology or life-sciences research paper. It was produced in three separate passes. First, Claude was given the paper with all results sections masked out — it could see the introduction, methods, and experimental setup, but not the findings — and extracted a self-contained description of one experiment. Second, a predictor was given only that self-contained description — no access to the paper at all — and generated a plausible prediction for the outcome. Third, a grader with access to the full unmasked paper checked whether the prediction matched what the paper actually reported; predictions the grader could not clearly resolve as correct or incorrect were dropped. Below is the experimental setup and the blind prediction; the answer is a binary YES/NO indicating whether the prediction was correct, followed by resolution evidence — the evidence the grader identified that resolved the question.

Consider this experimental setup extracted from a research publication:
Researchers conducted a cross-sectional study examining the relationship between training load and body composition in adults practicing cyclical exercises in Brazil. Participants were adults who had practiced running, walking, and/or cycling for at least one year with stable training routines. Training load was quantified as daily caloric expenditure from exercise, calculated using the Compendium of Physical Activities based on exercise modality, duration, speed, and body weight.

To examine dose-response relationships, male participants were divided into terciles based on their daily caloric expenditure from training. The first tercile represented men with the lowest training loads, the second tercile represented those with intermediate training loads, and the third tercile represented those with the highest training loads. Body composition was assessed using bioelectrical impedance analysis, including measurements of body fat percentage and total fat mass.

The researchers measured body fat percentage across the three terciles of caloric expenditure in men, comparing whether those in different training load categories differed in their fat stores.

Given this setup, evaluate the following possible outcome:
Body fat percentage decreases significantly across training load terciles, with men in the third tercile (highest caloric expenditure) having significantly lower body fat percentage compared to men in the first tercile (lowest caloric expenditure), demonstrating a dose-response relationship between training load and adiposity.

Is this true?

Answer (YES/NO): YES